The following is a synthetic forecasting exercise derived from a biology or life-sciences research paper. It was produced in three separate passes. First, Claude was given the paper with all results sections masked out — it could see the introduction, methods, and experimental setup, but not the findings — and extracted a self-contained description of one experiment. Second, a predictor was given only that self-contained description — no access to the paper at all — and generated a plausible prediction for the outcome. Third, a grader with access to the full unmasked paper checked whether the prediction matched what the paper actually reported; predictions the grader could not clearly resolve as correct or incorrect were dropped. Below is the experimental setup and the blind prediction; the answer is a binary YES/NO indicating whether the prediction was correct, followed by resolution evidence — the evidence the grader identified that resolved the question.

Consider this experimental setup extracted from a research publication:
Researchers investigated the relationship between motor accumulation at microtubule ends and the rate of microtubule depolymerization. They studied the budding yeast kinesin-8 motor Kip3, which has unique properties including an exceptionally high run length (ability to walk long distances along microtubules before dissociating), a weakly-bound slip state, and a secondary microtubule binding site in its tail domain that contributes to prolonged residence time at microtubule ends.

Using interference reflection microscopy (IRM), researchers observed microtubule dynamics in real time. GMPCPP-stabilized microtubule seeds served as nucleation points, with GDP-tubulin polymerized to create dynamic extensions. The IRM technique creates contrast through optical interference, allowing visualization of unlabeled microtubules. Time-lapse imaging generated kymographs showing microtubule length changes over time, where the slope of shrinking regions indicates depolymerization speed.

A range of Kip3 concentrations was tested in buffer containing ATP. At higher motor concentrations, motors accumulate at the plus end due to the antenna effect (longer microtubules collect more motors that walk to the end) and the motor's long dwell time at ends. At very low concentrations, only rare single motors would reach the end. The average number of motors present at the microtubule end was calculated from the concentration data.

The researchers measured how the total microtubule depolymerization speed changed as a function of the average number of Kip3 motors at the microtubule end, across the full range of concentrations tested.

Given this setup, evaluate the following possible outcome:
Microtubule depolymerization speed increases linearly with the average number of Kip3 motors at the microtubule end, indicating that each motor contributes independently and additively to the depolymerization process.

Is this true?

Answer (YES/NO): NO